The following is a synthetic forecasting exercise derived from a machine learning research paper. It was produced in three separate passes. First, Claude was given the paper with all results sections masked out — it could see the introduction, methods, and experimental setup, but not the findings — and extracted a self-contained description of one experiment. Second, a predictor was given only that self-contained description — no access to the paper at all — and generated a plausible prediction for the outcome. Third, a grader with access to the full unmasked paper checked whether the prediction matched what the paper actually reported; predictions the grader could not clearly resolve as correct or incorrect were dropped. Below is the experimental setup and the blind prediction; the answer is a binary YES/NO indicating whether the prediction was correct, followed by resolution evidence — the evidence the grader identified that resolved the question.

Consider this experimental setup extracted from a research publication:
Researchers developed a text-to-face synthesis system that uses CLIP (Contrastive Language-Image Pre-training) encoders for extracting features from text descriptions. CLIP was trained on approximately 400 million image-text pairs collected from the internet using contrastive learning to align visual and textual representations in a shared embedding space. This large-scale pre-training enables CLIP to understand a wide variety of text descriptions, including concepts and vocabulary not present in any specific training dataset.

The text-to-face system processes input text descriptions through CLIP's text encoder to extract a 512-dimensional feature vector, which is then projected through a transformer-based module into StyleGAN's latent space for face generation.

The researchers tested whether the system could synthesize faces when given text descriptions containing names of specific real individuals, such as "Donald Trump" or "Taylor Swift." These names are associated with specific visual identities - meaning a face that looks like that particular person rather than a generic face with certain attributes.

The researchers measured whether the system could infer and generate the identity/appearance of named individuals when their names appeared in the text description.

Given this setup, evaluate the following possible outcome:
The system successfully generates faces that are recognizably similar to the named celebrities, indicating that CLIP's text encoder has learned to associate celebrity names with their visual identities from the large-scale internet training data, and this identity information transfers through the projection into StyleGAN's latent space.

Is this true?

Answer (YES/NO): NO